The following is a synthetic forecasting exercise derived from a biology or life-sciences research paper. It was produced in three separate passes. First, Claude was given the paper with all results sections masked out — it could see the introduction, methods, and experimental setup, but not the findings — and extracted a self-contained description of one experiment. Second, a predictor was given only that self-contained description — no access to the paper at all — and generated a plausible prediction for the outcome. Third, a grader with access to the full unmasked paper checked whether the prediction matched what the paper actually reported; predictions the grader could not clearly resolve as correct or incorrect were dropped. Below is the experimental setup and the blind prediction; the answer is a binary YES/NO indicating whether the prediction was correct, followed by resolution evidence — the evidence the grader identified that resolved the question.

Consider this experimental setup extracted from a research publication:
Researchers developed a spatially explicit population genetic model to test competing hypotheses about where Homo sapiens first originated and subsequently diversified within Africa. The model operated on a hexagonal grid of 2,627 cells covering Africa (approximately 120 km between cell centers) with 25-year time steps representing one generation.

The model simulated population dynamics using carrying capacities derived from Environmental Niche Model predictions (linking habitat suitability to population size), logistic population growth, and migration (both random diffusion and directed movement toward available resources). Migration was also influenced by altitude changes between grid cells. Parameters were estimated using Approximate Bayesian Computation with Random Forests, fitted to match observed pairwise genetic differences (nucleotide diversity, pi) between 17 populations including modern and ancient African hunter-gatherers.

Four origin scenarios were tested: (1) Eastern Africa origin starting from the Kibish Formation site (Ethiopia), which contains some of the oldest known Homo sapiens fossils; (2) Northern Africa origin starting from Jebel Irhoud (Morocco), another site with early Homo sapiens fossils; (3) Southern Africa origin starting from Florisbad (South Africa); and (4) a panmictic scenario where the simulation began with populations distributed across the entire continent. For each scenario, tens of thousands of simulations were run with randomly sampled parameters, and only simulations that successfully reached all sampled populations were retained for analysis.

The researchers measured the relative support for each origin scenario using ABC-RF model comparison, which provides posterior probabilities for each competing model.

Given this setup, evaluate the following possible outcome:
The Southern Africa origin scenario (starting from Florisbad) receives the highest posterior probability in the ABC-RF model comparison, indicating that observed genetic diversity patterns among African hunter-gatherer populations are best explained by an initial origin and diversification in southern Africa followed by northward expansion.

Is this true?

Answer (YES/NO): NO